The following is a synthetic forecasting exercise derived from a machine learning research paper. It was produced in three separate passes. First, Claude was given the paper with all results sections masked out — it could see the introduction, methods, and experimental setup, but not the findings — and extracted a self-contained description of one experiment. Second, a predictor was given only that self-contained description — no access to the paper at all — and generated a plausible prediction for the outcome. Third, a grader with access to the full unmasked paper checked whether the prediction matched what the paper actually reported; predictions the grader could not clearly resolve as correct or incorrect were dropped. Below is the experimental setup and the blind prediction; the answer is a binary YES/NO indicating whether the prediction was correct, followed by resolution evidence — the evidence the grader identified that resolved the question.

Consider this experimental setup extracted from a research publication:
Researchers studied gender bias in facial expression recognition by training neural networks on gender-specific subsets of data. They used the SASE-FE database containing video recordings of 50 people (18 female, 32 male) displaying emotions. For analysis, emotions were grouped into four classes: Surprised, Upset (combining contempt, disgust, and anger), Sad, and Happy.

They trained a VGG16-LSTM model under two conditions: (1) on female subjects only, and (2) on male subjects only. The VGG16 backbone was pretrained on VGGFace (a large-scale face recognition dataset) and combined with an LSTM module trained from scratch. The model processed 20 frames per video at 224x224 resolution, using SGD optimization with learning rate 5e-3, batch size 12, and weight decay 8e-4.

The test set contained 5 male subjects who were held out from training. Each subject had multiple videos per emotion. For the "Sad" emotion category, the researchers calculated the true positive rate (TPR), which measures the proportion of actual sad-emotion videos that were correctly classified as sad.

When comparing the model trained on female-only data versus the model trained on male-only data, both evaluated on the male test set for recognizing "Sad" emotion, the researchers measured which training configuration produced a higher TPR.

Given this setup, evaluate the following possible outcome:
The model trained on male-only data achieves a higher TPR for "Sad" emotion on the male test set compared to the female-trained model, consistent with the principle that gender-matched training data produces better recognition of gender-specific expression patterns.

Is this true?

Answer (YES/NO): YES